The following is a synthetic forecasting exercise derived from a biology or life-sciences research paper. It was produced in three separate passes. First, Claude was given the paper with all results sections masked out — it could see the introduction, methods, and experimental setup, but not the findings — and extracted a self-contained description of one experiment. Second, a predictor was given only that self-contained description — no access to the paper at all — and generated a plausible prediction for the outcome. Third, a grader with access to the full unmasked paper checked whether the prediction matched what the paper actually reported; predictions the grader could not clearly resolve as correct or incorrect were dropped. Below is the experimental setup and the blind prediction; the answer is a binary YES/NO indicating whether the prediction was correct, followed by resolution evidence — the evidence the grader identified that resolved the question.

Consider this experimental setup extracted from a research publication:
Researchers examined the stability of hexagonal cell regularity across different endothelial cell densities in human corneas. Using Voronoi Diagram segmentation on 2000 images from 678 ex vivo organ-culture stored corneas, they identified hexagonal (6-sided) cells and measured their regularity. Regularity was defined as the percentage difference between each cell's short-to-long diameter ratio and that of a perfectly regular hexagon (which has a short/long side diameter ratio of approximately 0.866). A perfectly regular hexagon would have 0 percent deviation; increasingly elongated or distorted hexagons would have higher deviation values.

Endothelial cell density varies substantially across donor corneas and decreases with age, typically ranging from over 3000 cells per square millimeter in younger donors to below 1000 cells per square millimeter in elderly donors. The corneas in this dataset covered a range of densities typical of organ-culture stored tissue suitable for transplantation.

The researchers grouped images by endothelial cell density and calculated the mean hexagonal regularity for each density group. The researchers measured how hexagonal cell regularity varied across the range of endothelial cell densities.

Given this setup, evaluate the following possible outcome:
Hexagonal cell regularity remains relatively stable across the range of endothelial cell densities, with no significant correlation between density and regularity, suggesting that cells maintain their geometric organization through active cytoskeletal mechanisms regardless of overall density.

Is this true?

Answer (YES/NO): YES